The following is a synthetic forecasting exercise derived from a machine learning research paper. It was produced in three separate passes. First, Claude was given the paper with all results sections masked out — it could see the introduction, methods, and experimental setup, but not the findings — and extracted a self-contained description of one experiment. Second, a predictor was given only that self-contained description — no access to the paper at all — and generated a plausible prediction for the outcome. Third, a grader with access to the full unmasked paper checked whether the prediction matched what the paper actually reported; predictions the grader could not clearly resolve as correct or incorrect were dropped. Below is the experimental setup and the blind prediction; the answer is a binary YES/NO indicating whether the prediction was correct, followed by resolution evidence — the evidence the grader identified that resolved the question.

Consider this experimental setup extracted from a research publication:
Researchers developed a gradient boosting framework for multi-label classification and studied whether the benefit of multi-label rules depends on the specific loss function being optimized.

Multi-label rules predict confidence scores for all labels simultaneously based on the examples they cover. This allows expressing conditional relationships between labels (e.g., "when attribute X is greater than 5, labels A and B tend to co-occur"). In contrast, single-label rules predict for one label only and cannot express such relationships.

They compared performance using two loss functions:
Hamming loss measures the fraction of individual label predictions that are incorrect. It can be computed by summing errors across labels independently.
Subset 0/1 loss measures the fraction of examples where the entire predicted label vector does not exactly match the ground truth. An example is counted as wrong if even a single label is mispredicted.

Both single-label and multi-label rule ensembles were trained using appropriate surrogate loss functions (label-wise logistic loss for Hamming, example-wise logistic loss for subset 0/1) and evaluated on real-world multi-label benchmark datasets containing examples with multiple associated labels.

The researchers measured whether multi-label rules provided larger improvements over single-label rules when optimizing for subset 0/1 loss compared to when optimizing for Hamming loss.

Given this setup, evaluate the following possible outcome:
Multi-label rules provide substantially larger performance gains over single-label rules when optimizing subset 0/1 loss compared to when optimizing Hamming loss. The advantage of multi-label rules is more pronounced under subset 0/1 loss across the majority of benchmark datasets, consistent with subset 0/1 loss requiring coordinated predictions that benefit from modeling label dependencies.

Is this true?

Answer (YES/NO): YES